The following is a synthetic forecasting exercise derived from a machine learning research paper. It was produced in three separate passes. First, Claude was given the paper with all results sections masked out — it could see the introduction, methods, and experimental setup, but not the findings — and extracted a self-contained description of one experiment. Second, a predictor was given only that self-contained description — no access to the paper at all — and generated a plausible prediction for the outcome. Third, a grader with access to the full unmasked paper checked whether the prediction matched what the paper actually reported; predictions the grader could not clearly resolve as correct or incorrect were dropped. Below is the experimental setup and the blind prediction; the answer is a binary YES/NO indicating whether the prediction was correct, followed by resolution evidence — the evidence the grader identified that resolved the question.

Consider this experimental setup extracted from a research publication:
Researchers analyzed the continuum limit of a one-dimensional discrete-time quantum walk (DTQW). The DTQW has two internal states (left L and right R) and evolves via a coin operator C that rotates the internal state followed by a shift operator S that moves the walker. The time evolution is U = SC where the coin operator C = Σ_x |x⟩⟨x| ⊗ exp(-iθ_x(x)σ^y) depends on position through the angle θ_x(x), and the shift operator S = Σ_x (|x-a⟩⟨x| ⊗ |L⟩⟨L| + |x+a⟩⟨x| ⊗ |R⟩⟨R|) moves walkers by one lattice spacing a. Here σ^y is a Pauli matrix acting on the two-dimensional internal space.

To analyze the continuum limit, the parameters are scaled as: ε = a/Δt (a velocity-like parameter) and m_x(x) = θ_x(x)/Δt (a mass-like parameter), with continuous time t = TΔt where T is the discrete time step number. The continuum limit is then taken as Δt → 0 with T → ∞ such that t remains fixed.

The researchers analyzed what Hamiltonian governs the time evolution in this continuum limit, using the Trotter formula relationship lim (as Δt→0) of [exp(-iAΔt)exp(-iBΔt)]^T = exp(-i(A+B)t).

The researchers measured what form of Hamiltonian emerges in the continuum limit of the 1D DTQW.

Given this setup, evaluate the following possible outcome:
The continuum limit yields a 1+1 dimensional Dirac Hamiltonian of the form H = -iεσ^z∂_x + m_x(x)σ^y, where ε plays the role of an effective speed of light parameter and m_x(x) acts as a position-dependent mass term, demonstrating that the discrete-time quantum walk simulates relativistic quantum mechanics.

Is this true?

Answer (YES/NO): YES